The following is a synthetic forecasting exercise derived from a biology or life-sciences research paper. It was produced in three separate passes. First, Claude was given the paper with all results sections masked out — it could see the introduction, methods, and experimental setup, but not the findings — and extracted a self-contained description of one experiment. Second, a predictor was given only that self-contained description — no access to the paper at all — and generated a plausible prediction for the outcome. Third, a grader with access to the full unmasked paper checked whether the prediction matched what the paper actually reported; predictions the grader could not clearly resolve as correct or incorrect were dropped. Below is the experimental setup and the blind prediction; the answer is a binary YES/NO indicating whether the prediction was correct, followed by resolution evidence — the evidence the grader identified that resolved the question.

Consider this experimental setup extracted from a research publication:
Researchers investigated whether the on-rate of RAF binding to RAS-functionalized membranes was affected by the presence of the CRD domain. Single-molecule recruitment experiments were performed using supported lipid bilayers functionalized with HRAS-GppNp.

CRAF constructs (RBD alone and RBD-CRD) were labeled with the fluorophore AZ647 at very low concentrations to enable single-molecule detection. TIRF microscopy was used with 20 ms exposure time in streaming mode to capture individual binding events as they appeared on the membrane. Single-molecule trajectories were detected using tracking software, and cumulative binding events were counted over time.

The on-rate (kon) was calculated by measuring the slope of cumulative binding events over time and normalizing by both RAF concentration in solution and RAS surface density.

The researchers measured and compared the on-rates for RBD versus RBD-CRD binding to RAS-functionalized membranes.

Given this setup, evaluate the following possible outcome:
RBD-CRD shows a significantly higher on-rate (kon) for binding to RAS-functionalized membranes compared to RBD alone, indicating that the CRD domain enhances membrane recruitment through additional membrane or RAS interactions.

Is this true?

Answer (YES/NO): NO